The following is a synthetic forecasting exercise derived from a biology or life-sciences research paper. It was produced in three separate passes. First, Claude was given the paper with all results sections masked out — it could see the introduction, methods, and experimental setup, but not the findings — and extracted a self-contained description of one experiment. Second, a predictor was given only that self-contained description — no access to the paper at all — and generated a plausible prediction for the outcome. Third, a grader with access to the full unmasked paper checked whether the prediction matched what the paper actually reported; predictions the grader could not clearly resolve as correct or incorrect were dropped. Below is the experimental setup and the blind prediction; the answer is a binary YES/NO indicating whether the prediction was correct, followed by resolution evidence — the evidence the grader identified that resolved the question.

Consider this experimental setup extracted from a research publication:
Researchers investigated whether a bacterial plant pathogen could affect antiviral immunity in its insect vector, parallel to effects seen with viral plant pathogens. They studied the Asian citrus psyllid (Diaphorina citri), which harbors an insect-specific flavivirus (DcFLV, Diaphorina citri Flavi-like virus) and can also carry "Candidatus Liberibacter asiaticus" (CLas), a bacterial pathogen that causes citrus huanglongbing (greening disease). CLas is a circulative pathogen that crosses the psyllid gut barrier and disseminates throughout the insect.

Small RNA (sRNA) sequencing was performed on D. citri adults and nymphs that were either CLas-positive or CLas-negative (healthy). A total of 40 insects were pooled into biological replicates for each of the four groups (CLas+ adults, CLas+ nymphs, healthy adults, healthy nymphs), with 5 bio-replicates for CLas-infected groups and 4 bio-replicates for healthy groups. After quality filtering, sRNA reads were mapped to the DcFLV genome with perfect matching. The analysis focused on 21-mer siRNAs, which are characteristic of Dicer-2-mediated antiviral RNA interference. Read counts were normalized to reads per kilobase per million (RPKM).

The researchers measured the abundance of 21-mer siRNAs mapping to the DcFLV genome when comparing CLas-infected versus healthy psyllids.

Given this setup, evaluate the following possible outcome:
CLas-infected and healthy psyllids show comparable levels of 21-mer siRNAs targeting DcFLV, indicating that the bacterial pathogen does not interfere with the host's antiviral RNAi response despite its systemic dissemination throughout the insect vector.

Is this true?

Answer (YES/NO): NO